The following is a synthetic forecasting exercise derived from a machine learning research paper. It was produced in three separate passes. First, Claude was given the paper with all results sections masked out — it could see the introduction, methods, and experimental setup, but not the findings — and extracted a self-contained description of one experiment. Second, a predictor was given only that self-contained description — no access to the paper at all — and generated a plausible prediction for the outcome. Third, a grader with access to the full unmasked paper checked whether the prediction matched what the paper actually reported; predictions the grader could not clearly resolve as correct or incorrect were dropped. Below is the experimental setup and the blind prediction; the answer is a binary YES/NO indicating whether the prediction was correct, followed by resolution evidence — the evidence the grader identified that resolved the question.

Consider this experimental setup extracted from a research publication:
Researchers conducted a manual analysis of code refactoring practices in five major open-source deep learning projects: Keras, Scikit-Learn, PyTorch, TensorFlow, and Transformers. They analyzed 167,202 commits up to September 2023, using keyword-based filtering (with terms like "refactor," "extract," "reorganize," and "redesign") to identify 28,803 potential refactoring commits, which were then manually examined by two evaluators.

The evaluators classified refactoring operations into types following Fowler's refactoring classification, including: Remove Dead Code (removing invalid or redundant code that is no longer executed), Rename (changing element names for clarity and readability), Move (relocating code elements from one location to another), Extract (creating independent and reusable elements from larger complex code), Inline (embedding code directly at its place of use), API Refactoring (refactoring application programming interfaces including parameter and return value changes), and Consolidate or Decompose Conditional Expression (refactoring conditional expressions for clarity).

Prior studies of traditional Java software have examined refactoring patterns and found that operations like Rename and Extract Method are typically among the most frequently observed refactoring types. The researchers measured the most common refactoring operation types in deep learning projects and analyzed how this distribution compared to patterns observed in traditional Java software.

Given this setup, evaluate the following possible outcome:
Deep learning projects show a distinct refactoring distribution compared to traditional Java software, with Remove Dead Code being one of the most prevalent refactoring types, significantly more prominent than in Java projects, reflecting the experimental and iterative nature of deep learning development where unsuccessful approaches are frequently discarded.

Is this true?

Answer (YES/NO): YES